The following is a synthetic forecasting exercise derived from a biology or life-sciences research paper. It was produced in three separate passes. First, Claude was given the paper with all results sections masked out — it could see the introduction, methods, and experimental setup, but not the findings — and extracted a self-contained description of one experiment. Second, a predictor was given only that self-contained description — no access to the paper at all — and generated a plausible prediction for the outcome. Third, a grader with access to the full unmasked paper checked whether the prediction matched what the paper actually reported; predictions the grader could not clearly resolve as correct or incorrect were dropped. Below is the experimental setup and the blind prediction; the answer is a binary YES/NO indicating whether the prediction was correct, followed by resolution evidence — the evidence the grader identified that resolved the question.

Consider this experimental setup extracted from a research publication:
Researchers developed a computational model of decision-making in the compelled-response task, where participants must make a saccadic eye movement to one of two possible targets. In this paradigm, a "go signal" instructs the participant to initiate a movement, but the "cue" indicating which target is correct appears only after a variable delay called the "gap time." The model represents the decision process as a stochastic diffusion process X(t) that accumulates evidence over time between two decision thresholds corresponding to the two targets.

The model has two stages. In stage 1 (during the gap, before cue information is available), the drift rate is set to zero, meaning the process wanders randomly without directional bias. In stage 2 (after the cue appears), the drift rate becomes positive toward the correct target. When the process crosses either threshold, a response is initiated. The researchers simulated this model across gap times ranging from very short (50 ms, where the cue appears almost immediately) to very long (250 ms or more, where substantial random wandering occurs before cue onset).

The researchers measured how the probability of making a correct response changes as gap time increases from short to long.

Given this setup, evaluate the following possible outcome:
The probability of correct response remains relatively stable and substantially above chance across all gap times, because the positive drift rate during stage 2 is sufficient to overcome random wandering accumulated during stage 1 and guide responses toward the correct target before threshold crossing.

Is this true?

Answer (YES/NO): NO